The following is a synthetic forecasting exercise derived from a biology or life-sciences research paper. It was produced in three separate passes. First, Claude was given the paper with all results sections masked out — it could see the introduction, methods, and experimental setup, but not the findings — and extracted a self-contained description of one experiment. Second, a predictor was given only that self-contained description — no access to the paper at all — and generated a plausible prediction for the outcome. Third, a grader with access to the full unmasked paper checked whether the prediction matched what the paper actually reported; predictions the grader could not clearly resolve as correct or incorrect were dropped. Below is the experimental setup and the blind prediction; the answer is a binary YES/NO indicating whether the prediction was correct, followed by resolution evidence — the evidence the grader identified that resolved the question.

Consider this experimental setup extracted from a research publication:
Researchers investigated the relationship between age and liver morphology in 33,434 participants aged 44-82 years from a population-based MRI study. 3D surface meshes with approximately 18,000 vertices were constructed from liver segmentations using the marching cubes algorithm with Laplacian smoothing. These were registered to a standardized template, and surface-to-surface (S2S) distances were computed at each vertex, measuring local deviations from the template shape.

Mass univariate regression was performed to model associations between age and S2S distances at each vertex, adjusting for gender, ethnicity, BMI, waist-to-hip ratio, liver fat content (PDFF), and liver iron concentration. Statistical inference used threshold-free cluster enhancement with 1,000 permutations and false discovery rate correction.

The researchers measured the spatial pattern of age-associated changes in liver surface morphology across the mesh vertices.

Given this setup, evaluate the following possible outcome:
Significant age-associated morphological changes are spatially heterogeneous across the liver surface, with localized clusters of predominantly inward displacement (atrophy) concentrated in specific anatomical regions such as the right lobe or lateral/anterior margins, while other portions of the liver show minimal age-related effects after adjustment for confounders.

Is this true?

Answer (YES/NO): NO